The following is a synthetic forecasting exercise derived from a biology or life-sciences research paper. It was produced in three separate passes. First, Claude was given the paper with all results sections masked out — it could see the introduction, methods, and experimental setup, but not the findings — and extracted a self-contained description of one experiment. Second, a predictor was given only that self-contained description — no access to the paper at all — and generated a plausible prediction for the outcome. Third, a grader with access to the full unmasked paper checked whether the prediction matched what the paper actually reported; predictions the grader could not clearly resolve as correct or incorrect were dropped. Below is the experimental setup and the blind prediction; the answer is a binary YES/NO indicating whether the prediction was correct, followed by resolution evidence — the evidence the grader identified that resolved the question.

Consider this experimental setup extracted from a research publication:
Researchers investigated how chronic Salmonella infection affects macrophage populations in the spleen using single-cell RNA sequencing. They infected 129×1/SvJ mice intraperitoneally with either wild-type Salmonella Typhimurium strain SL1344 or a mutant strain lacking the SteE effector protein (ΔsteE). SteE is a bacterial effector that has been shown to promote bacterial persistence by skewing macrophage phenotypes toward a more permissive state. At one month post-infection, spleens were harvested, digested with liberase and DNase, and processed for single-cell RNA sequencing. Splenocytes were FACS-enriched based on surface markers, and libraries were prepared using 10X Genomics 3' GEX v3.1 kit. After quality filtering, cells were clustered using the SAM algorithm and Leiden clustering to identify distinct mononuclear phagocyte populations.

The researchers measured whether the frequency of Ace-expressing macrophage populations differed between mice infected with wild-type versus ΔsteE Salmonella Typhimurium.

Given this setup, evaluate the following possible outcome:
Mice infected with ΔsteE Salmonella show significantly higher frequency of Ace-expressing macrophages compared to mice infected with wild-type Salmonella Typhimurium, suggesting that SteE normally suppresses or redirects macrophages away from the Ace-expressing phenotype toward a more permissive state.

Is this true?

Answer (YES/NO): YES